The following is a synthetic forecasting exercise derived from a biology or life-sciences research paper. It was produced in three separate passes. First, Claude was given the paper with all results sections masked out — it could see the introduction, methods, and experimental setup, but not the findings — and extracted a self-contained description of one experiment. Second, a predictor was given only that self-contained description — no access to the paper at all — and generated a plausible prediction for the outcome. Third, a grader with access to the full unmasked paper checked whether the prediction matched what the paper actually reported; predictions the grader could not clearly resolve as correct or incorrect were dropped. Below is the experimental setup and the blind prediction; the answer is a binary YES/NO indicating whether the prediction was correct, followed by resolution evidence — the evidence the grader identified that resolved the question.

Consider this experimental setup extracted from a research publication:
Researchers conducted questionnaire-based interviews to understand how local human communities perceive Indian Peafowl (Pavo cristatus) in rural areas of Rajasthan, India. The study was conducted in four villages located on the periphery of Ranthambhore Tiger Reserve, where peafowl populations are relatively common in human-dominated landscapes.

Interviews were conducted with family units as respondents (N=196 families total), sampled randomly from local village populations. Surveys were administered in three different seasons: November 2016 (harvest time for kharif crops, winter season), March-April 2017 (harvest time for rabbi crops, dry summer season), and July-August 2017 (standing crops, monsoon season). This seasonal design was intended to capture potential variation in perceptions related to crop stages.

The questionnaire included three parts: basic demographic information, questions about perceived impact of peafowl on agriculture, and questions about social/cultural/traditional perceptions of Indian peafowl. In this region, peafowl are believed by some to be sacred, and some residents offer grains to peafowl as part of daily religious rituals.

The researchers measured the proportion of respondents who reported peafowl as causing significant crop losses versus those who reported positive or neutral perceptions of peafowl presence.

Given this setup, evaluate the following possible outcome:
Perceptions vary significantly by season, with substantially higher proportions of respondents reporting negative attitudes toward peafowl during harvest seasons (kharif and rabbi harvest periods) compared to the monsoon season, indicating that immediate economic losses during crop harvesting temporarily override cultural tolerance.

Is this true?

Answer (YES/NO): NO